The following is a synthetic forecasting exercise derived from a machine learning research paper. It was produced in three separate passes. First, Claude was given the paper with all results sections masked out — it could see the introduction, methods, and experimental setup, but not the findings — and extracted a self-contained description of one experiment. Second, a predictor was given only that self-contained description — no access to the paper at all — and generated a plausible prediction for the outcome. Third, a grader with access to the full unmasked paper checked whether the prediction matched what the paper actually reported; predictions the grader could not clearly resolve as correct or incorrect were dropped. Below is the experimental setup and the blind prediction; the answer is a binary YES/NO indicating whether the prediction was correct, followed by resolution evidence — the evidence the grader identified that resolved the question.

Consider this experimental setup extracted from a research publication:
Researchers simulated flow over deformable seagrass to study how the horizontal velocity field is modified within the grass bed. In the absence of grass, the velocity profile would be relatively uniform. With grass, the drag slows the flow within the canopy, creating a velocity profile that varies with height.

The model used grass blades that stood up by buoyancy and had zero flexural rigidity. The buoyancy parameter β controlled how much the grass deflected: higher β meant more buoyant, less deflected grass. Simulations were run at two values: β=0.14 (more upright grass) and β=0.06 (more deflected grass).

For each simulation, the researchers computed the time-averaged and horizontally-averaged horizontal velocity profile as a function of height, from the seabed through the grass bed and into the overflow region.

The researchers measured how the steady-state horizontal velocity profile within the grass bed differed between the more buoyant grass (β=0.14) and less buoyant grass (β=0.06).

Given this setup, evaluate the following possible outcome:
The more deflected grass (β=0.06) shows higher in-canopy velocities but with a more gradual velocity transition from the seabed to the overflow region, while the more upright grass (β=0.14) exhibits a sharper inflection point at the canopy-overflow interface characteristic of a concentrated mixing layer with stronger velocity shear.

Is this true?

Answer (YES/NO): YES